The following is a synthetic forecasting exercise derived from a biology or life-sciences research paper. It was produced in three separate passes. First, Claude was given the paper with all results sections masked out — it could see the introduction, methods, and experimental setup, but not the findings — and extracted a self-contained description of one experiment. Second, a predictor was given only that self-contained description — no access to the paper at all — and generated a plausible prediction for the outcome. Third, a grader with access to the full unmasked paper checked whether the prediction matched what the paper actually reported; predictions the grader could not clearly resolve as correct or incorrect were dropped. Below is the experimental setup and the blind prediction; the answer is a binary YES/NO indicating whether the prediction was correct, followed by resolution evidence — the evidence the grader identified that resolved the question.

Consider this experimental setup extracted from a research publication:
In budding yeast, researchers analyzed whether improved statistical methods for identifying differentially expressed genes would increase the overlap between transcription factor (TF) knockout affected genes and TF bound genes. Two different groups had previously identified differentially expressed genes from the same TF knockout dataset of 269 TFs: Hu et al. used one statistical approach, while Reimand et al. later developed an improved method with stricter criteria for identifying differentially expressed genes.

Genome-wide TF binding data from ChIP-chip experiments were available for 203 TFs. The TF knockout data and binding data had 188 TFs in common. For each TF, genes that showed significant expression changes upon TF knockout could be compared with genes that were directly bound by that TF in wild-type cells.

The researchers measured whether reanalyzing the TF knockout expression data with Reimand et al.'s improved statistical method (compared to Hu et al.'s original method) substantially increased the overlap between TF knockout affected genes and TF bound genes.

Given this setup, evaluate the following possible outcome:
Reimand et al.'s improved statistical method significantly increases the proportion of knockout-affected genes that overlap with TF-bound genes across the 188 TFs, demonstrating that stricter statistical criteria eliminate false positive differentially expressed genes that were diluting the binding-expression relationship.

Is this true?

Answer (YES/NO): NO